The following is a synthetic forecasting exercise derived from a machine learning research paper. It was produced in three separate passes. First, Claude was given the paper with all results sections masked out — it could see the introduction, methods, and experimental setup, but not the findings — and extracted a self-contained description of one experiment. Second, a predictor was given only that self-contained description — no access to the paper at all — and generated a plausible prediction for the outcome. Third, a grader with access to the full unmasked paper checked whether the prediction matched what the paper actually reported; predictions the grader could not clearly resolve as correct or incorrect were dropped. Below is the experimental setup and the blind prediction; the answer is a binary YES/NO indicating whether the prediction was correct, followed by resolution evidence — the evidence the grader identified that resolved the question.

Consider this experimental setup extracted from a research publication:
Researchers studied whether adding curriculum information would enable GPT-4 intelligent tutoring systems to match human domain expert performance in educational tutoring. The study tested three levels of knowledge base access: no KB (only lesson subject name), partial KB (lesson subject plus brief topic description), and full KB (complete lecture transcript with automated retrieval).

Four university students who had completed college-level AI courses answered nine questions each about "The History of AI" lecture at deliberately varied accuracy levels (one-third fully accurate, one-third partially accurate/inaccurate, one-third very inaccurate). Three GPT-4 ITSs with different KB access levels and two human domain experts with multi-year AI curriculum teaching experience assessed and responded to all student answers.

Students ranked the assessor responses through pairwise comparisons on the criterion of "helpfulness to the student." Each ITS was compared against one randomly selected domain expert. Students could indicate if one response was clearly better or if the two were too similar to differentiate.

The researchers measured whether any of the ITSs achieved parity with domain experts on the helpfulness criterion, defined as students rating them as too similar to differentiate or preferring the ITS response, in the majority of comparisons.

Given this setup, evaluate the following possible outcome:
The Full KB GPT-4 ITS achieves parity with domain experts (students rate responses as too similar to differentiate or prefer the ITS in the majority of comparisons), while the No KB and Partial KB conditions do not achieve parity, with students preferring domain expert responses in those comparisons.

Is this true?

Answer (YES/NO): YES